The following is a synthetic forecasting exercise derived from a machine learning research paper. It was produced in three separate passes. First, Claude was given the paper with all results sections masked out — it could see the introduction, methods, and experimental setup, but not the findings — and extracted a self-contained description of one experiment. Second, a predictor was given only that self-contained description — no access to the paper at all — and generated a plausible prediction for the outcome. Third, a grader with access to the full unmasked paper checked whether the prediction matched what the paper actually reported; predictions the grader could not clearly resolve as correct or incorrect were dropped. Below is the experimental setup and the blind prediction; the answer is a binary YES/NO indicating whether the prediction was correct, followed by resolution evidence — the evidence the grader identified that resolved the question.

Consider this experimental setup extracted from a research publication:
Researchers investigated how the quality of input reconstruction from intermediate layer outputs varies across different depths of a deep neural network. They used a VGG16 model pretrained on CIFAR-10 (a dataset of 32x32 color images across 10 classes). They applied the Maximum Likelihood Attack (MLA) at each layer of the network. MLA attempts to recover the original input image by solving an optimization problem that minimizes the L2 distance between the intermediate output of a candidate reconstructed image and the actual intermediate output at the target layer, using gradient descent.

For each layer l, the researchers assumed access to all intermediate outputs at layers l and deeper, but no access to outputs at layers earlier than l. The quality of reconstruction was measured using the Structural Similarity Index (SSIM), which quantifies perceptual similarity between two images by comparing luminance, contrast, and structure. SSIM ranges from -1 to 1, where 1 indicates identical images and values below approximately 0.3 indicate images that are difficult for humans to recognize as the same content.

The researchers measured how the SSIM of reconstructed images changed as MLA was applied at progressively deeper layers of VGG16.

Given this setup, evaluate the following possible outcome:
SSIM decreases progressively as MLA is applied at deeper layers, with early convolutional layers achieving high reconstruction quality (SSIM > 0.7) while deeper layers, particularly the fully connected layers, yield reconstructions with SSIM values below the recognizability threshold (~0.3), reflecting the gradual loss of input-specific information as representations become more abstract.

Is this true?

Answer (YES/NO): NO